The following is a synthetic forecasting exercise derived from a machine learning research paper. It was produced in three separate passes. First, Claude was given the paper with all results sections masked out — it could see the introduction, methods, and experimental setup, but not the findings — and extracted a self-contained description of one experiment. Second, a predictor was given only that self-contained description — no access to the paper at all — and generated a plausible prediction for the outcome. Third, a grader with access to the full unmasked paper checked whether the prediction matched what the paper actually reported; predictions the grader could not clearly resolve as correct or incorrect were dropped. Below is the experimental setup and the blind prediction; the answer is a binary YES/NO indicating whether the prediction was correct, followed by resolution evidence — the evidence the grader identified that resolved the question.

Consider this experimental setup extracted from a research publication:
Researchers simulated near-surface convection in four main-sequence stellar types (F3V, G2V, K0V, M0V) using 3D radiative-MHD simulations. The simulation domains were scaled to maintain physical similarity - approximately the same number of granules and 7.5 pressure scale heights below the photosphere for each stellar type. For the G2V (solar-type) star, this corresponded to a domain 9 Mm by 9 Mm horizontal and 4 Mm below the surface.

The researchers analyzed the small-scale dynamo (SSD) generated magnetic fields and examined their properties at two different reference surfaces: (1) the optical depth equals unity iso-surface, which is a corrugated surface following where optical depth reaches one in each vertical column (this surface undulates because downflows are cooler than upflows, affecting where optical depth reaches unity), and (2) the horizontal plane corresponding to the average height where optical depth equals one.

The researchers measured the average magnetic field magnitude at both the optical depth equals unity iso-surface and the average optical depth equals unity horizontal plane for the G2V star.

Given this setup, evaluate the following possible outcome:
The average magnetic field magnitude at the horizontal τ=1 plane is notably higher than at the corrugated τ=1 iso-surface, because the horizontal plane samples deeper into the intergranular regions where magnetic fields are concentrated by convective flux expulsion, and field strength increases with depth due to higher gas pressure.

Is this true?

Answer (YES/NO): NO